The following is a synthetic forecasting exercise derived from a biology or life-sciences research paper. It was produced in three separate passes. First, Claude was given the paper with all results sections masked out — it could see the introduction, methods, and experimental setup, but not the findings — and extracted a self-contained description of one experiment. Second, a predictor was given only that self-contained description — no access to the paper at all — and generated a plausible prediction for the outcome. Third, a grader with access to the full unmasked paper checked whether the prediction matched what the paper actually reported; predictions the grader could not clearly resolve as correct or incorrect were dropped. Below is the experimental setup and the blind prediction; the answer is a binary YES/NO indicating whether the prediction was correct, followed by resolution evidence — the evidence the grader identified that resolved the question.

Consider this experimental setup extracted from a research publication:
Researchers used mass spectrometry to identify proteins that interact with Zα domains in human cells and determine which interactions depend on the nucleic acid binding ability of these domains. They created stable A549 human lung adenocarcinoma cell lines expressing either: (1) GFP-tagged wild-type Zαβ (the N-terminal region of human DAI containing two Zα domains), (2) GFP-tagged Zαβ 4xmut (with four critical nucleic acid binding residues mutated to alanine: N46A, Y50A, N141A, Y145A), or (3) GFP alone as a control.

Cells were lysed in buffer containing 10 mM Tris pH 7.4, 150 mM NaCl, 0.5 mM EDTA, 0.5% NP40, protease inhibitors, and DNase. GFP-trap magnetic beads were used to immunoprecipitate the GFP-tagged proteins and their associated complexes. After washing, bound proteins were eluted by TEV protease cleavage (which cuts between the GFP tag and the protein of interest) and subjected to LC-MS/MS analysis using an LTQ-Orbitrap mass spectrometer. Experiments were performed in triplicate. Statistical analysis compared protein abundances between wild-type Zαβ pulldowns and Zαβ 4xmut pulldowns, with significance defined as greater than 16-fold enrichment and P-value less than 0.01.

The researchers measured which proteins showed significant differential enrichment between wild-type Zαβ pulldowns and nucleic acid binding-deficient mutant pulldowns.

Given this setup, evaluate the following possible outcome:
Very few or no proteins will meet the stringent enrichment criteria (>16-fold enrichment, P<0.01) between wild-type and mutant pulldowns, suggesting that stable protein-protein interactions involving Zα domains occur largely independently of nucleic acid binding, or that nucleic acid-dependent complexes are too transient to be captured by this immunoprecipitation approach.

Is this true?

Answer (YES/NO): NO